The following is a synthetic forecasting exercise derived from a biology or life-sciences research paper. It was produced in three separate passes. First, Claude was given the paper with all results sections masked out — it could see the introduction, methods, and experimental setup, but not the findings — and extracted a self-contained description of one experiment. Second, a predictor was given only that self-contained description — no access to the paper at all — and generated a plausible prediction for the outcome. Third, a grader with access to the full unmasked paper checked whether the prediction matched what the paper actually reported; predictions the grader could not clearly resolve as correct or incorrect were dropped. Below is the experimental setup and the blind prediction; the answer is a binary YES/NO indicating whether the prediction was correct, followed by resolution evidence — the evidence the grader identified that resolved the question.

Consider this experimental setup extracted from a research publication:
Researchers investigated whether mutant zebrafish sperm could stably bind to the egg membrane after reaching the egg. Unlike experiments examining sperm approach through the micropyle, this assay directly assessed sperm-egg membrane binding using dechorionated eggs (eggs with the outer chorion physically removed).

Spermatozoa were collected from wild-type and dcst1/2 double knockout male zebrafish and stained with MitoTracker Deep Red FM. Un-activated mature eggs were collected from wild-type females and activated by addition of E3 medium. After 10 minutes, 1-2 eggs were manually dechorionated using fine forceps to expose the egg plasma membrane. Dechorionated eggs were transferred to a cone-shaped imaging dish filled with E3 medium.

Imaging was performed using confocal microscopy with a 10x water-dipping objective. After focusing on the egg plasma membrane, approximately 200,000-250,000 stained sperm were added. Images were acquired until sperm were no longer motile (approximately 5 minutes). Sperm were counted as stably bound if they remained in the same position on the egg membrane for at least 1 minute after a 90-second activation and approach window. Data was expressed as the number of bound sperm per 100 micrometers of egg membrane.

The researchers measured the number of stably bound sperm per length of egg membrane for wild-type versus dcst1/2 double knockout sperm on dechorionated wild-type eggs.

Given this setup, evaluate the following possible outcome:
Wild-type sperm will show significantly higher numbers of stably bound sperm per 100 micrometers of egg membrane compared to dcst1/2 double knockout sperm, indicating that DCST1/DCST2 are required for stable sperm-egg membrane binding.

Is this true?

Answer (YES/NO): YES